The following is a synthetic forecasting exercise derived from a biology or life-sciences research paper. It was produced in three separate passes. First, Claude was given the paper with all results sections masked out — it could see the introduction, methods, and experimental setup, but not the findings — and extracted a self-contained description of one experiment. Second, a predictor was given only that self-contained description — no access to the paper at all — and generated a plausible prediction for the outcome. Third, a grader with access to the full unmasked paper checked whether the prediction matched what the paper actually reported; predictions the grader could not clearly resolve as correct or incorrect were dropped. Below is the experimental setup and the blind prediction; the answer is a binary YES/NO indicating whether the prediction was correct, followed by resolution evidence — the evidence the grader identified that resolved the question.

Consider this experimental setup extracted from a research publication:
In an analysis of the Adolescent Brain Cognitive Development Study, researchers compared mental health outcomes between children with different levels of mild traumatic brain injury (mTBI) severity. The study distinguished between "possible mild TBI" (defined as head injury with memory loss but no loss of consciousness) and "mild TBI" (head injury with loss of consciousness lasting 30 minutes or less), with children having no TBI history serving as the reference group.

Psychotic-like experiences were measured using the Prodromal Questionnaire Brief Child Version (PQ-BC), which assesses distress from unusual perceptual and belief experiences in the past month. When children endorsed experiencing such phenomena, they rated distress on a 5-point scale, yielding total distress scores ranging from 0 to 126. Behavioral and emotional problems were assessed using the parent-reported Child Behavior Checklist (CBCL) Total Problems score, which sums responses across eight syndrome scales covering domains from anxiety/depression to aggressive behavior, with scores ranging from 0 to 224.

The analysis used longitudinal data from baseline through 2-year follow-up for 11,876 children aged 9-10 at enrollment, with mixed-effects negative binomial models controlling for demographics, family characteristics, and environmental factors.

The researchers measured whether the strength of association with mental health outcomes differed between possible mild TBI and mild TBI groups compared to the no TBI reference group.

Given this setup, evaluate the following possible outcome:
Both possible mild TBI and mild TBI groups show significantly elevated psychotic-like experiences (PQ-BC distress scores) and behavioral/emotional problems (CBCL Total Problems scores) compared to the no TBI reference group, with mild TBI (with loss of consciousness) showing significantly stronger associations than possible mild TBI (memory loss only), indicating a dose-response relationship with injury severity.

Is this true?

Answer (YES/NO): NO